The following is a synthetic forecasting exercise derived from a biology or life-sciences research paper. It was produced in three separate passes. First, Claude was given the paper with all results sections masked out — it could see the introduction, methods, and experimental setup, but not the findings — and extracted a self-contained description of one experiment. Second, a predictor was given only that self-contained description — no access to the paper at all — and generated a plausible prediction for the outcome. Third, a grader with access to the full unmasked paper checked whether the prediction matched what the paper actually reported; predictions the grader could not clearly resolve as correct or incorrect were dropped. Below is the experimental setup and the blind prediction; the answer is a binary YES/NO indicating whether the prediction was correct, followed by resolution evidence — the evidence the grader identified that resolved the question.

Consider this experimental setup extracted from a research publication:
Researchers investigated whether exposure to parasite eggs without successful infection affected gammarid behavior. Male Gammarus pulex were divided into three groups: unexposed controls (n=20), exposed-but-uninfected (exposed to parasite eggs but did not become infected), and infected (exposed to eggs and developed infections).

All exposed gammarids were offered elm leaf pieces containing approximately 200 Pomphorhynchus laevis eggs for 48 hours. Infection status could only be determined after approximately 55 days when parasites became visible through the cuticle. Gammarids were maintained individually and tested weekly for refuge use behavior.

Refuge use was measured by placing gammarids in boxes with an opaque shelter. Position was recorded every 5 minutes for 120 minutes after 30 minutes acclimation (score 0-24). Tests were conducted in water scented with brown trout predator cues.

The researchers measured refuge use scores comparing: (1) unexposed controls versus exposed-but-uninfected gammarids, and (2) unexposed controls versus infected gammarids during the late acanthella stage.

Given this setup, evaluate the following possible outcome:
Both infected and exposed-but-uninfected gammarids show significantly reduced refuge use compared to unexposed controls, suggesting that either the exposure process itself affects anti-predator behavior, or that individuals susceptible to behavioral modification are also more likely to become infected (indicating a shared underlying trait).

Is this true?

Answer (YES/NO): NO